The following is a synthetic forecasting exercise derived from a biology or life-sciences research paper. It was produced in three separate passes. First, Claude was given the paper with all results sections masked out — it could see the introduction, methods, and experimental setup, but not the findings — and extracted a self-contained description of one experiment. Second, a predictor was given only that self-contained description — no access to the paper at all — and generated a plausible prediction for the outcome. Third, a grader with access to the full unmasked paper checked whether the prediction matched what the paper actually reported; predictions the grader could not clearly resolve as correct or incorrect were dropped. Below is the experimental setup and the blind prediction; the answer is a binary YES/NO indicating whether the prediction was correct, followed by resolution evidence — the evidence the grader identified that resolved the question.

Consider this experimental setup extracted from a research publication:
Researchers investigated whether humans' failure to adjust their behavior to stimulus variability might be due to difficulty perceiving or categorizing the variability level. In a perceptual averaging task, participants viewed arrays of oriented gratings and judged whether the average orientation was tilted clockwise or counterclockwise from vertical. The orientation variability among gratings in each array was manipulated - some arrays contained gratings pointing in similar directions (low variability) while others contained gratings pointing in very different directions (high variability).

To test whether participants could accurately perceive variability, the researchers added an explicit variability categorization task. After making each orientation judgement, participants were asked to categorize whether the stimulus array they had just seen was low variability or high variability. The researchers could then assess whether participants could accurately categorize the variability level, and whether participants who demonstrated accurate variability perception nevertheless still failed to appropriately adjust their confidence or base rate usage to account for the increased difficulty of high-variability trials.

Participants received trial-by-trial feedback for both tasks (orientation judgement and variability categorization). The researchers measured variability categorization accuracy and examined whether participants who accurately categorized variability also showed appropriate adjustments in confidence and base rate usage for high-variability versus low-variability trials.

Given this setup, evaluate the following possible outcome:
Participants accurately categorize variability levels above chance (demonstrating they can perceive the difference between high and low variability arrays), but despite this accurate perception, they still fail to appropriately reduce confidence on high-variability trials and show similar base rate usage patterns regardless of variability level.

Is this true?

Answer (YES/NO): NO